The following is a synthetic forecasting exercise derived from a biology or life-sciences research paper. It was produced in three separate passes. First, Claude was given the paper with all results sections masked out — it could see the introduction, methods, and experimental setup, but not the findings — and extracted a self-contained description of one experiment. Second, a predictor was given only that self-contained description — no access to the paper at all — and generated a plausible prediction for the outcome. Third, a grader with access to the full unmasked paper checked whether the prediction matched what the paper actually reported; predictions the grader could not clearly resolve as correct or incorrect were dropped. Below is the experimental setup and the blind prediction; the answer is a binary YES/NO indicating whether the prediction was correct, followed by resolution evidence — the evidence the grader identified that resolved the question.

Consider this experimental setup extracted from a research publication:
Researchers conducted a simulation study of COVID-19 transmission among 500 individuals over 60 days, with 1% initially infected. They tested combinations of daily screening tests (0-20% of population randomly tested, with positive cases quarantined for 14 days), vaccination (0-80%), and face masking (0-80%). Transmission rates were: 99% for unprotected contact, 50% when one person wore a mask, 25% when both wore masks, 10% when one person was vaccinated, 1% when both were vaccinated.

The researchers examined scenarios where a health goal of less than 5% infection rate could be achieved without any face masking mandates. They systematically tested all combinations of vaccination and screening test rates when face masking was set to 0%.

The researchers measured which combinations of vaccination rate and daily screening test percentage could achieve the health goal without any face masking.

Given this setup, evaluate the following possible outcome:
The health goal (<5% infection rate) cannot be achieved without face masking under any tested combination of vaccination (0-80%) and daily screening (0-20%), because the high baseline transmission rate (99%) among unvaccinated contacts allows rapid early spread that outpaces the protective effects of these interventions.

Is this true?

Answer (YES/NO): NO